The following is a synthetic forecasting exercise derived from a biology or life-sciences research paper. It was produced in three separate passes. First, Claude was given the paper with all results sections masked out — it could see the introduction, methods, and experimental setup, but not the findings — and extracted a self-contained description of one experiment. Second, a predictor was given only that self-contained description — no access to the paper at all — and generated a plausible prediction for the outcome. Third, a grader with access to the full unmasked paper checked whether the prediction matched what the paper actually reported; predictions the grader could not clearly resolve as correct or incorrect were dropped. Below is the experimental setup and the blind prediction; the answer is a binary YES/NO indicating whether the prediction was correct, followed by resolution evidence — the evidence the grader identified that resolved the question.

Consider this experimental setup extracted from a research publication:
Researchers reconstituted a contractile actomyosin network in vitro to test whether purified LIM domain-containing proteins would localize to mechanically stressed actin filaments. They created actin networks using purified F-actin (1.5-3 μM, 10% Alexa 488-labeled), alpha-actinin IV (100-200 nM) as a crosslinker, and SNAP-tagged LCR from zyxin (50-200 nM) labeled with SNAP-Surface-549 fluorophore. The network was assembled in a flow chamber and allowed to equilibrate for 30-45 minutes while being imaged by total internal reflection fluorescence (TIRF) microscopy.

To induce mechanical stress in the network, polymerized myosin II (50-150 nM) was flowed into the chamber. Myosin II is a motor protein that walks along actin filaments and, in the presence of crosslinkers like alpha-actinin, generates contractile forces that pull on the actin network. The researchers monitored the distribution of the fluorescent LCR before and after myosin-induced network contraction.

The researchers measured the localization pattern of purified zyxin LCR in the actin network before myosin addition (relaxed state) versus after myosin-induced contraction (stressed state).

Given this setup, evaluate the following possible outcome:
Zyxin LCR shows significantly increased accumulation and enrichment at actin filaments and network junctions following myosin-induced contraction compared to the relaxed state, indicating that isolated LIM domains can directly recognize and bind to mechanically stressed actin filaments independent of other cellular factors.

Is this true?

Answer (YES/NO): YES